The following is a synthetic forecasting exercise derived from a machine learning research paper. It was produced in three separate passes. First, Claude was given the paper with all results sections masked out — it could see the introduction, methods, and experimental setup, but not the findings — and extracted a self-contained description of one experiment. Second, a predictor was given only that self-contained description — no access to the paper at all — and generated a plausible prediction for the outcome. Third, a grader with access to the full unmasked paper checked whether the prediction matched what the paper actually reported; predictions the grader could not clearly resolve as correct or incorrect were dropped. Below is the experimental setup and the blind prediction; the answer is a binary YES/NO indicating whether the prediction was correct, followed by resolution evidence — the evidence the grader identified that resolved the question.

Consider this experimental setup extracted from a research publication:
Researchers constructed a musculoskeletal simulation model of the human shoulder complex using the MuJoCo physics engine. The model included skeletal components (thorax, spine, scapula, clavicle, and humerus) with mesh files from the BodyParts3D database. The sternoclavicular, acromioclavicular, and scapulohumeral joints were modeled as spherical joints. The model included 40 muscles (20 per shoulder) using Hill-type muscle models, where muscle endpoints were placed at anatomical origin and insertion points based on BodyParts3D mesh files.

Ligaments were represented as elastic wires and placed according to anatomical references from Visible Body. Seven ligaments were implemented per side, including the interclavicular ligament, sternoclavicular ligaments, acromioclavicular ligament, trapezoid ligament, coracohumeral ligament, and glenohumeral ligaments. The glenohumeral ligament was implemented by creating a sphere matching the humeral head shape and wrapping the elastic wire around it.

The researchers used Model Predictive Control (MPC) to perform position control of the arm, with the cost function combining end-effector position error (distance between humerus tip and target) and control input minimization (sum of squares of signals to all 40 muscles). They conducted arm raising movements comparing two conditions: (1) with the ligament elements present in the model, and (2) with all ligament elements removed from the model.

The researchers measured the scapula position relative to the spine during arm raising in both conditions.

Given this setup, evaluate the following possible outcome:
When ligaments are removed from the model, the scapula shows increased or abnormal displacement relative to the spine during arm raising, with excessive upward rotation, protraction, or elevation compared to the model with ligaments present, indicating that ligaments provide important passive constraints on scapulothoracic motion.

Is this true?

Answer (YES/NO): NO